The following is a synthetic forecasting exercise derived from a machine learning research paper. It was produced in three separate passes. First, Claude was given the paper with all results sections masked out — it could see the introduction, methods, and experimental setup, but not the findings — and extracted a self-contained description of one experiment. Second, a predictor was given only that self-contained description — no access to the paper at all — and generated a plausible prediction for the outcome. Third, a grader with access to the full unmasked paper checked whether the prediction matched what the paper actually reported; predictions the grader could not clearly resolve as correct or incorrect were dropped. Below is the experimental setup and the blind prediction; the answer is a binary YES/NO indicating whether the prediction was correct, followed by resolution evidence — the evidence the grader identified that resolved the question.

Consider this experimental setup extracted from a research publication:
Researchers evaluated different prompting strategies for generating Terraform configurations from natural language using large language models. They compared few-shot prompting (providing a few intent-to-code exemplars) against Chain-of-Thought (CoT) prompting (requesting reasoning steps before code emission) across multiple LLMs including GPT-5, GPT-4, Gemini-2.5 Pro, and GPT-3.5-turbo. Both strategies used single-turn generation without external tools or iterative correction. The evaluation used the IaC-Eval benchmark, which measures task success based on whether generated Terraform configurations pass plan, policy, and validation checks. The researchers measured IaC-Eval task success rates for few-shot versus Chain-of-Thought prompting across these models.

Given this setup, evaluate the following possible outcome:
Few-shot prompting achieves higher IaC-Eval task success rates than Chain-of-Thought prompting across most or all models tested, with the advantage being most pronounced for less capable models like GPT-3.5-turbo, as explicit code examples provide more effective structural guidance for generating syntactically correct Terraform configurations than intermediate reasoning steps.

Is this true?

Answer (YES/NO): NO